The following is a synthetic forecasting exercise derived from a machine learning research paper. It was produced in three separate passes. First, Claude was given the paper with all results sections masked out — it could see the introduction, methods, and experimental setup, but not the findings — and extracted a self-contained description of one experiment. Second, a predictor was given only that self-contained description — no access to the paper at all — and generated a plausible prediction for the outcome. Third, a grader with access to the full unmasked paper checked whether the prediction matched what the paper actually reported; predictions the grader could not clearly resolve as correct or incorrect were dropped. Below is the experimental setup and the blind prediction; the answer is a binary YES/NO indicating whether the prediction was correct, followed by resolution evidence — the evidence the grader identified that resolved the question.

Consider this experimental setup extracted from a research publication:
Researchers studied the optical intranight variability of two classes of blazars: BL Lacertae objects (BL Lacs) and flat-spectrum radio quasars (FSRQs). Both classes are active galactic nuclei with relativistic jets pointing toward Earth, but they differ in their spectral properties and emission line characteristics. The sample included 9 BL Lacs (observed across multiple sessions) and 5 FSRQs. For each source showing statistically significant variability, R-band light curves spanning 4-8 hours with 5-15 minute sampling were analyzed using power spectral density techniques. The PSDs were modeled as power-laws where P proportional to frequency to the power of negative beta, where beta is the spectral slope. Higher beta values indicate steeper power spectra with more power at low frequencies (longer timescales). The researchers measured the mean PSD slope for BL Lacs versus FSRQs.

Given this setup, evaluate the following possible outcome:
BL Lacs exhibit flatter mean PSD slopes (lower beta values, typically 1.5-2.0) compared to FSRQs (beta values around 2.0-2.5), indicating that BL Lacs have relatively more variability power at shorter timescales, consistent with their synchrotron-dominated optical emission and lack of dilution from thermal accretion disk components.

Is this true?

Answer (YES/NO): NO